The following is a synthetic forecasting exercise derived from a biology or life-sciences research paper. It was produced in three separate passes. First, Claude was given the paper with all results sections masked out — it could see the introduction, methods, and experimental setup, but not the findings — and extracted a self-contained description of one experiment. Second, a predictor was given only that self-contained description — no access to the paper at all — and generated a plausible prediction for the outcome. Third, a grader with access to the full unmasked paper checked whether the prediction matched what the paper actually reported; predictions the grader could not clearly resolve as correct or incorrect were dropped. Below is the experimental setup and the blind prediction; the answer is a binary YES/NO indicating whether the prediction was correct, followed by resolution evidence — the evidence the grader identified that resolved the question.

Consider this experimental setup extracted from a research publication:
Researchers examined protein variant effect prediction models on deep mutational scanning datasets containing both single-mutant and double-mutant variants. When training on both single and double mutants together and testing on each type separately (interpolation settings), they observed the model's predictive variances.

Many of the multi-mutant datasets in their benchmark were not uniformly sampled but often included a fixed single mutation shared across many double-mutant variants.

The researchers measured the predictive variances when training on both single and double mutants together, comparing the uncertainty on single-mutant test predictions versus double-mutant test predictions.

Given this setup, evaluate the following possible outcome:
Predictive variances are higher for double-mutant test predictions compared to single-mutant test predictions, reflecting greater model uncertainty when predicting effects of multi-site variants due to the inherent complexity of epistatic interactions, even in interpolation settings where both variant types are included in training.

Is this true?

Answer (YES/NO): NO